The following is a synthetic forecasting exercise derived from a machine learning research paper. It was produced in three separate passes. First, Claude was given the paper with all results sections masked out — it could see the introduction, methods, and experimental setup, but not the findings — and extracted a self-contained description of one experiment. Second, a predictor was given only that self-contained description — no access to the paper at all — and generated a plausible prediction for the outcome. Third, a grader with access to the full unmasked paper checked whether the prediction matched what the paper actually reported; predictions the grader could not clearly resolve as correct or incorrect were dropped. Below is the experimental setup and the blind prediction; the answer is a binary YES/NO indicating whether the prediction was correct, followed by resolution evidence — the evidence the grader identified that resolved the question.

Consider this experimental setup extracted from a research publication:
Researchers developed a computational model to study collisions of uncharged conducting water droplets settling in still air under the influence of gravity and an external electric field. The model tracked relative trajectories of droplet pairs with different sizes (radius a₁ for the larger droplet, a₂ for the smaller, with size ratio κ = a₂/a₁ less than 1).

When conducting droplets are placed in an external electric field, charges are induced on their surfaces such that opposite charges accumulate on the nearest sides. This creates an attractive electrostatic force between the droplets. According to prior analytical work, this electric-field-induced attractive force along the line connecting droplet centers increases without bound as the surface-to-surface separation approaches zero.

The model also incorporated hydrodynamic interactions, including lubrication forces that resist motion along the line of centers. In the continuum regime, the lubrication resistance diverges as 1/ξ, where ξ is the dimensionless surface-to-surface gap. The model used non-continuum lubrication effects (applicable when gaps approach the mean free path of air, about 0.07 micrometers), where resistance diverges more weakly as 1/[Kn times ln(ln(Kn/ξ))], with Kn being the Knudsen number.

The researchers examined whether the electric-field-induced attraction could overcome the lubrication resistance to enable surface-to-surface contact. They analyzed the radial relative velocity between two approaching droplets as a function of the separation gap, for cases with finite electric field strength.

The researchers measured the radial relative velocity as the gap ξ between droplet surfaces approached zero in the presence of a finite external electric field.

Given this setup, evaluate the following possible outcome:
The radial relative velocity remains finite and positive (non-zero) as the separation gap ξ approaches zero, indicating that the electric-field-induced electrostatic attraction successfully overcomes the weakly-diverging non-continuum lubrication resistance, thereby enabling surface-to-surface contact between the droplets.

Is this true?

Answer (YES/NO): YES